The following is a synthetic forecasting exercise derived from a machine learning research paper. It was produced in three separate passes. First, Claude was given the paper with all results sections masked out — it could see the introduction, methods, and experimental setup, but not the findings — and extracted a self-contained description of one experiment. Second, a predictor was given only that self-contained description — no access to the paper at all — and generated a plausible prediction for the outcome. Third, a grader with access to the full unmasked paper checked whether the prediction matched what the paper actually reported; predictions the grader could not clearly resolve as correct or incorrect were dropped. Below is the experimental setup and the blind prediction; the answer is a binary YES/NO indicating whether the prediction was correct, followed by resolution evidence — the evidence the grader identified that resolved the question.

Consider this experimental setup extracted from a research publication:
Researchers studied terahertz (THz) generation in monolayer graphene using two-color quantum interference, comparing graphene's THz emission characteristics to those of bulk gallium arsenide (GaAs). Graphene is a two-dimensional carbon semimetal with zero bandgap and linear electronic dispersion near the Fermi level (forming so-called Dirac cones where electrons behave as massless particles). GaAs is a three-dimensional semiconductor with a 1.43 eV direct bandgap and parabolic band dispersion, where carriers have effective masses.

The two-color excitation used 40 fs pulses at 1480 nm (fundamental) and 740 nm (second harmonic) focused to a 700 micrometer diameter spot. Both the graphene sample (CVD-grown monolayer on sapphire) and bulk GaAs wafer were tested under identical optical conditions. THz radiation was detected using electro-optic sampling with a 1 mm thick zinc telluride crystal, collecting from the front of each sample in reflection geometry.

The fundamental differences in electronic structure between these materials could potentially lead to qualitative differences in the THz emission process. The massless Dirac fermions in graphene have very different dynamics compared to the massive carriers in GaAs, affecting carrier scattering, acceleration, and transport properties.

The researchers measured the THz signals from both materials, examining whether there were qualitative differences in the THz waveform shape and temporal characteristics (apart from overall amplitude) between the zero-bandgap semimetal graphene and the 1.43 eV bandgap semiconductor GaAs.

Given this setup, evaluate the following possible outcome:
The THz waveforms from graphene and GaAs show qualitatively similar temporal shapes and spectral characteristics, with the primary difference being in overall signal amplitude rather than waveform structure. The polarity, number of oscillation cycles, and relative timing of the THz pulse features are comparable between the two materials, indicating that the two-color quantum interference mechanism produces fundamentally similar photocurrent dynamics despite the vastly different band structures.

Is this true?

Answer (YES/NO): YES